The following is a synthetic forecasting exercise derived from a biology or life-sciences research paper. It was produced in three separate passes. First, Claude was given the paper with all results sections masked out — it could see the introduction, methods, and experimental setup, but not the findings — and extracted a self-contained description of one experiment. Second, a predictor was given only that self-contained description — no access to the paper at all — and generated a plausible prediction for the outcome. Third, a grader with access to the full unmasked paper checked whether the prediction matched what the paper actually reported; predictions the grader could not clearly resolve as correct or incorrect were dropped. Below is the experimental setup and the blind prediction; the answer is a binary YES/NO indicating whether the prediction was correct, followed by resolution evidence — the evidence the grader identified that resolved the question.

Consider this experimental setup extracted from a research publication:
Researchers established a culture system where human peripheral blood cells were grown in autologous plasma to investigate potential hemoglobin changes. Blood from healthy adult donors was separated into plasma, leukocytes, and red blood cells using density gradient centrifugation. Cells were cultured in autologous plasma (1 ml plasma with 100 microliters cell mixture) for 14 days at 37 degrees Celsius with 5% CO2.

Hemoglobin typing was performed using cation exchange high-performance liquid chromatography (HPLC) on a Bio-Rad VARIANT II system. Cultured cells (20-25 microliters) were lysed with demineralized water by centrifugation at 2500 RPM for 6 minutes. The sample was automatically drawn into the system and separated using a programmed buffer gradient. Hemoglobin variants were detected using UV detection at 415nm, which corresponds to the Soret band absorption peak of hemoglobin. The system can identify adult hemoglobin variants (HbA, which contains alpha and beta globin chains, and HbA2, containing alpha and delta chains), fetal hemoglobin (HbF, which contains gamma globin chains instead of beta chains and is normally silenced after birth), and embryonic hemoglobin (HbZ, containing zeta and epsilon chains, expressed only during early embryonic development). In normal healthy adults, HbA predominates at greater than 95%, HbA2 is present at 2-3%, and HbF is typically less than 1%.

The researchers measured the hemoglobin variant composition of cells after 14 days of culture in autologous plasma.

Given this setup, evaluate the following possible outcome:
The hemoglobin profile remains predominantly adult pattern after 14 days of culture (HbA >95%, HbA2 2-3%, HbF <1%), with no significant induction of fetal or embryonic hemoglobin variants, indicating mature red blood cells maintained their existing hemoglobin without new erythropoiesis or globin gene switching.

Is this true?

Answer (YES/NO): NO